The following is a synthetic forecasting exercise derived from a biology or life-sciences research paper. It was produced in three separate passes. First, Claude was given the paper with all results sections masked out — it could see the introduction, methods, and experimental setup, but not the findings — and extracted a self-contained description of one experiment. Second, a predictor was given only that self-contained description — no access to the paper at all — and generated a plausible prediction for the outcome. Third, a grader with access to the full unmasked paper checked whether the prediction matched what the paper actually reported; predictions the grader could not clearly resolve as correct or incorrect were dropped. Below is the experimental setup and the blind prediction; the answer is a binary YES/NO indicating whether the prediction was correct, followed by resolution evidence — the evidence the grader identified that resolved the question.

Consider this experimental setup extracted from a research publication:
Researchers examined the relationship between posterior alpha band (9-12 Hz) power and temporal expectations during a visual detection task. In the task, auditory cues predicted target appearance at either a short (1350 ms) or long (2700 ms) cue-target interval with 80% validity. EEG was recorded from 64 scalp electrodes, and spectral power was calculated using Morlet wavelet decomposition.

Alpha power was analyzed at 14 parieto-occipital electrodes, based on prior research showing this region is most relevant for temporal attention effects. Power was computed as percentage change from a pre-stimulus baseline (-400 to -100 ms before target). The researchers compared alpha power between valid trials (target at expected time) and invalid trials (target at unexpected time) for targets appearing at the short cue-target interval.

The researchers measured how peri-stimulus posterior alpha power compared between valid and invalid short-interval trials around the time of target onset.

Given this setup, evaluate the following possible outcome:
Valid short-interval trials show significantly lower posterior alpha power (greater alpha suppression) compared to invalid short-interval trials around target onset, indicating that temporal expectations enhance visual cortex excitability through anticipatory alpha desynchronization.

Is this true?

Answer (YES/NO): YES